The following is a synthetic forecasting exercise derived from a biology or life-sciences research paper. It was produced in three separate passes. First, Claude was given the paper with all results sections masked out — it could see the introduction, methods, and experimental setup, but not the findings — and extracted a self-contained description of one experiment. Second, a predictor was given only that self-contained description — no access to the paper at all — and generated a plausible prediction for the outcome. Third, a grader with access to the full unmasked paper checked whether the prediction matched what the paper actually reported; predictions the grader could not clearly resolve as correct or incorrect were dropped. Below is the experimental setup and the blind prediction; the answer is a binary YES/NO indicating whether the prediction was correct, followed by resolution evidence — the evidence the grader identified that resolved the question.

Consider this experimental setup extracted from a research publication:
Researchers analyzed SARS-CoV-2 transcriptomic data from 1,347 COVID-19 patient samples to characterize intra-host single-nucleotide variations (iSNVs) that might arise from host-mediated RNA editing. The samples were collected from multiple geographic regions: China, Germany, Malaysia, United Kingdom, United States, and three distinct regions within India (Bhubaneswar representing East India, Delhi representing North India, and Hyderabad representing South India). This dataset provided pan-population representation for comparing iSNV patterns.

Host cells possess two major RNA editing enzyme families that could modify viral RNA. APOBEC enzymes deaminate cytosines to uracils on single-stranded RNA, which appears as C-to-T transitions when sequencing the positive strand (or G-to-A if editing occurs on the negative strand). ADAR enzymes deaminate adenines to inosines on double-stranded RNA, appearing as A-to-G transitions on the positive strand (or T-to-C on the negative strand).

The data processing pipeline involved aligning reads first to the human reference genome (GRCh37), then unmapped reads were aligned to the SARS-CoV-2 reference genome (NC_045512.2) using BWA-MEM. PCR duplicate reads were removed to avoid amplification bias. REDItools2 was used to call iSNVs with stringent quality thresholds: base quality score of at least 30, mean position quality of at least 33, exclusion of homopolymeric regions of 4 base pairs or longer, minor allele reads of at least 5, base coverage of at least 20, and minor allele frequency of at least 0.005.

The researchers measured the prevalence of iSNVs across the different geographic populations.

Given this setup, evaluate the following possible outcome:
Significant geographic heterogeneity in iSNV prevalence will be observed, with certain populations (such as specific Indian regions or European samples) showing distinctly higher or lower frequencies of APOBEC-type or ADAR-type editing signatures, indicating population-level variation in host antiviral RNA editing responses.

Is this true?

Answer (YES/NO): YES